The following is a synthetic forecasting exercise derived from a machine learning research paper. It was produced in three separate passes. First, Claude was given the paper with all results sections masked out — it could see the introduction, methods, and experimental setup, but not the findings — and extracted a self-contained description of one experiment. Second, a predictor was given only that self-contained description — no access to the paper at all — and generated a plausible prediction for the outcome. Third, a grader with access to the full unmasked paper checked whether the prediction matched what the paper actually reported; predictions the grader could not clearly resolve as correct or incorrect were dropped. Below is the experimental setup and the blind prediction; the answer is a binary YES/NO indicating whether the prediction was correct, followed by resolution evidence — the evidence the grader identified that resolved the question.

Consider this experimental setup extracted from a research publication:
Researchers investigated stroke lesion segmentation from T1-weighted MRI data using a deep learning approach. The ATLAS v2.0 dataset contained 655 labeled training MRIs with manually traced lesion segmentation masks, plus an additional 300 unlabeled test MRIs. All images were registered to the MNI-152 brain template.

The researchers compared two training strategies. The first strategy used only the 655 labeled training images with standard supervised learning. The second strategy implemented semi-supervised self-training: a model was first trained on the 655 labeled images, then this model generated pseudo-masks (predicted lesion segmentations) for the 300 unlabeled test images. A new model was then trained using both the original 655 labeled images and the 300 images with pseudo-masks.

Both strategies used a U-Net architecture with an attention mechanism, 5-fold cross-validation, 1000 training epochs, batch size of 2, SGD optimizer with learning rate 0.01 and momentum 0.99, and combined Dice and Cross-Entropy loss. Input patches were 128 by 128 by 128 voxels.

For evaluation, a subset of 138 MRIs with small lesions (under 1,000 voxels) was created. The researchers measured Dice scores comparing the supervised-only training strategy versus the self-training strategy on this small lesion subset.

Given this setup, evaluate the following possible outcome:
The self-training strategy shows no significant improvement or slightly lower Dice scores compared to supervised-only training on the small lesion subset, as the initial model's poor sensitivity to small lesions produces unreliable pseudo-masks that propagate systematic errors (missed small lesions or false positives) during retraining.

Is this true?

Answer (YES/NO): NO